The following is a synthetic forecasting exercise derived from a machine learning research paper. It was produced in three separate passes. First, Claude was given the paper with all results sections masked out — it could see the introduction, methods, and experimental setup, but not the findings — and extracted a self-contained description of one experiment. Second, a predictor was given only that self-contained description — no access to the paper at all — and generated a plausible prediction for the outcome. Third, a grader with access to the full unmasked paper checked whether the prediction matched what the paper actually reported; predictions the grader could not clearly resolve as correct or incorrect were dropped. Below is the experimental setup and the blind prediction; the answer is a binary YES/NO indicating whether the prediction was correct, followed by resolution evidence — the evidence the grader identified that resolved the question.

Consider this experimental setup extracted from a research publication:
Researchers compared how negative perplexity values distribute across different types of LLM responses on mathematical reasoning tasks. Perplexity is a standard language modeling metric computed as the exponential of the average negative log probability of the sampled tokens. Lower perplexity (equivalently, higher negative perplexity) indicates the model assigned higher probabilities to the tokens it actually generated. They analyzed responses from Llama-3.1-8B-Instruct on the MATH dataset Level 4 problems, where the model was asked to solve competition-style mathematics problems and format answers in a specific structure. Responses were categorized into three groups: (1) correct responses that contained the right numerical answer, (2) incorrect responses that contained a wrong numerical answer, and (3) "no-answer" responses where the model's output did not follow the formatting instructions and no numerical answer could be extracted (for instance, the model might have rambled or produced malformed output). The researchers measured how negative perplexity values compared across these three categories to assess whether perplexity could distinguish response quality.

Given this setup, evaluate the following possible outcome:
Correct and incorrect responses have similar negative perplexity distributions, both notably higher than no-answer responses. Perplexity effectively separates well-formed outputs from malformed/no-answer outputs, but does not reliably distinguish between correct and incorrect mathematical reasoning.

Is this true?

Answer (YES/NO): NO